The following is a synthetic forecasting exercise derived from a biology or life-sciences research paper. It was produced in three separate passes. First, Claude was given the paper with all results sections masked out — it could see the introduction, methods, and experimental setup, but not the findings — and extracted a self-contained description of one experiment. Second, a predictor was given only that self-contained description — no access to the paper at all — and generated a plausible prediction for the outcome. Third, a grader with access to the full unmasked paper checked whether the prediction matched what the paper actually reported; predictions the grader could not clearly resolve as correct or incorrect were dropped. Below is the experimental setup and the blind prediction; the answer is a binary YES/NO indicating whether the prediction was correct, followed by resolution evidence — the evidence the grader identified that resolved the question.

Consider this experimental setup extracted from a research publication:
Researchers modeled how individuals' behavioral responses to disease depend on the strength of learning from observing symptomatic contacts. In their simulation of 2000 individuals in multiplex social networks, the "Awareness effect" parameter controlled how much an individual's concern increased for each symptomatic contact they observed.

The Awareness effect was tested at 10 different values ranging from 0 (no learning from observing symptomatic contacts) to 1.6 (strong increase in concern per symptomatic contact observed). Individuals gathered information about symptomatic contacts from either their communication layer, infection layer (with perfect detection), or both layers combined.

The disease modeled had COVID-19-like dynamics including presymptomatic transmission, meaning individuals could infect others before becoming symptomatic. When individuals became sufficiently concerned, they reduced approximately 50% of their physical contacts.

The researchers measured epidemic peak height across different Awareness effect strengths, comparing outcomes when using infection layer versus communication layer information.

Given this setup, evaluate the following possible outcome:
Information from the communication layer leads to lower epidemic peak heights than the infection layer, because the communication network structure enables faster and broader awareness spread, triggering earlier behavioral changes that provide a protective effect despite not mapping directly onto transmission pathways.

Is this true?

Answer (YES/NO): NO